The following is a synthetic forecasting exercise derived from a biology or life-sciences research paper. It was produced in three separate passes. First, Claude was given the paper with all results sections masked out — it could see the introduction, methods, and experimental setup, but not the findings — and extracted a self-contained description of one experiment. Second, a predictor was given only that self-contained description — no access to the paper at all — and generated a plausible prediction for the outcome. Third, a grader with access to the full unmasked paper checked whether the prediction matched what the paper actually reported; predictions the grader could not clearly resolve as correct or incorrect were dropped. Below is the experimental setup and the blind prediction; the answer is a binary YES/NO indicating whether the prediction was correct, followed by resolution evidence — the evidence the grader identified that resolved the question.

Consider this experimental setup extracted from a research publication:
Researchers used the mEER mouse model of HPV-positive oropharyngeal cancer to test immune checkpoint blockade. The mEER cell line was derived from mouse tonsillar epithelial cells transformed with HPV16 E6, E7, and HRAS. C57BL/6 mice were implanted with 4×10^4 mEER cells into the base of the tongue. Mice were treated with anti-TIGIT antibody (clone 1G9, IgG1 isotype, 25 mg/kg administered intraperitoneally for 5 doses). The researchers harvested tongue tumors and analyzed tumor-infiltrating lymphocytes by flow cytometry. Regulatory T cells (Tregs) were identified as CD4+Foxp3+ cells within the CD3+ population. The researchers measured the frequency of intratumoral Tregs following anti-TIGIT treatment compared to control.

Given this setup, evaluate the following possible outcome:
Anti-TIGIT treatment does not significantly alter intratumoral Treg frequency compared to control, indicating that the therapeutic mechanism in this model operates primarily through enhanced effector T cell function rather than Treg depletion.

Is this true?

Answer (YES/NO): YES